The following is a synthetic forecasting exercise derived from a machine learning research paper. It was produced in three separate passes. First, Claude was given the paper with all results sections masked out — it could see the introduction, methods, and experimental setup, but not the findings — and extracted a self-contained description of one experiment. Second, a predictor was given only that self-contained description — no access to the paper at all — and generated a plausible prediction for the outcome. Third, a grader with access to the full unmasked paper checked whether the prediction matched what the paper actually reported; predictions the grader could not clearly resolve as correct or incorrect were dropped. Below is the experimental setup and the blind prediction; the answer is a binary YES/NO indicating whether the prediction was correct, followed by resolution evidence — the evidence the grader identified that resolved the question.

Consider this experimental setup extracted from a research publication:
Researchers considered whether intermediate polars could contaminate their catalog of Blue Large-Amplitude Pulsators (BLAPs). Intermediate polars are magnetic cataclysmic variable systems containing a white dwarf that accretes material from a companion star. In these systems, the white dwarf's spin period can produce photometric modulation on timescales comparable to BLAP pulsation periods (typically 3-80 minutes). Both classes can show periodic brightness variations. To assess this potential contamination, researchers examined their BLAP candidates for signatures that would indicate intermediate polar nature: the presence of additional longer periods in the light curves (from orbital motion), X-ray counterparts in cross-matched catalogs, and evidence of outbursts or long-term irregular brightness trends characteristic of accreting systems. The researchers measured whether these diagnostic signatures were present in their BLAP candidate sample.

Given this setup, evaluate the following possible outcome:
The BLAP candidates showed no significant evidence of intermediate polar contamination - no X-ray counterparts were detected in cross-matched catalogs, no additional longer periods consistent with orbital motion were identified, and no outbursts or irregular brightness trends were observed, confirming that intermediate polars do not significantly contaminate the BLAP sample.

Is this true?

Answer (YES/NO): YES